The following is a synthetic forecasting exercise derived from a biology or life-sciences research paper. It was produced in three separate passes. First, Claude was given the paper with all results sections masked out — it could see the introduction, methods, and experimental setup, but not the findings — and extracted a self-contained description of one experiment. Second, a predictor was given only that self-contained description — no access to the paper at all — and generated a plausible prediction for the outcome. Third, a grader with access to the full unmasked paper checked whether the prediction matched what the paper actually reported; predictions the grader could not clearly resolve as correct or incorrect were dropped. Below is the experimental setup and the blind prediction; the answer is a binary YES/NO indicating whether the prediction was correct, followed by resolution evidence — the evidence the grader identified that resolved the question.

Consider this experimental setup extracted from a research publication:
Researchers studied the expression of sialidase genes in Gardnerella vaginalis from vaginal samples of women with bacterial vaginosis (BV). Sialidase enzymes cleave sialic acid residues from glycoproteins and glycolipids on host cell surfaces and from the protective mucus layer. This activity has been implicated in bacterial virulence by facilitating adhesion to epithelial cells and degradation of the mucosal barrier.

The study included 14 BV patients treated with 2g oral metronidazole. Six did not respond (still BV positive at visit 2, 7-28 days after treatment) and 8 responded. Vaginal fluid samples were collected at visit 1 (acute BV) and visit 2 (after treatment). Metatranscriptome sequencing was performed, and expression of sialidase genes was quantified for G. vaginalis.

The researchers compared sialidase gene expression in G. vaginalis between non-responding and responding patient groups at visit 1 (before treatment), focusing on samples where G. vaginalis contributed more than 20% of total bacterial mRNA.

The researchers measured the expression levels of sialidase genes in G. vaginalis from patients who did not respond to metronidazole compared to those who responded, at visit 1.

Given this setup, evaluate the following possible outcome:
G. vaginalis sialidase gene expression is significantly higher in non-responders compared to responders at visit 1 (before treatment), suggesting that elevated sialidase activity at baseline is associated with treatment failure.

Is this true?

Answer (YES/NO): NO